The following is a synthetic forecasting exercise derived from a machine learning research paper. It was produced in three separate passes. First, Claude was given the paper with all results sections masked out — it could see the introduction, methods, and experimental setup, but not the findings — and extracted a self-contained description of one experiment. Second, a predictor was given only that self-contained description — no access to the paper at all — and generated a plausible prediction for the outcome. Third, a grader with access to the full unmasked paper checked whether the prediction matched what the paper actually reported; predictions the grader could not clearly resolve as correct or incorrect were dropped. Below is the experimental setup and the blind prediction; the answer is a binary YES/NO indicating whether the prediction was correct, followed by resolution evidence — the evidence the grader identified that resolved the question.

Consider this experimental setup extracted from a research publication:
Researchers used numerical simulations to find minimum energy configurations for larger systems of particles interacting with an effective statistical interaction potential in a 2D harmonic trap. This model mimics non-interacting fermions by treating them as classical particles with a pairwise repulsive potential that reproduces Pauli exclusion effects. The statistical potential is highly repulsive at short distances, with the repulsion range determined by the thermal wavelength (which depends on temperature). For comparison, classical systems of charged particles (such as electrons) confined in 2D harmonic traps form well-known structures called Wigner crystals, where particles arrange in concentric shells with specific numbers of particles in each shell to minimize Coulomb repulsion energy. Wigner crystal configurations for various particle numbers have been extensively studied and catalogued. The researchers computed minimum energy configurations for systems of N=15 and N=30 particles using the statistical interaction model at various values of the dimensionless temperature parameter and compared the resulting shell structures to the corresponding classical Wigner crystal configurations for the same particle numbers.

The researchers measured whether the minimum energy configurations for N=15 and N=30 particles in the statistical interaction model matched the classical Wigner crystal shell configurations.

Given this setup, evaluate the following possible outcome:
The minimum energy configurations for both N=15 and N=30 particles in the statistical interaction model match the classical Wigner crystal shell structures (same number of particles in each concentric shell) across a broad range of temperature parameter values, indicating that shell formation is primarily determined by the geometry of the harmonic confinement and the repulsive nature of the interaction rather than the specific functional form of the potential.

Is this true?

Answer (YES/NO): NO